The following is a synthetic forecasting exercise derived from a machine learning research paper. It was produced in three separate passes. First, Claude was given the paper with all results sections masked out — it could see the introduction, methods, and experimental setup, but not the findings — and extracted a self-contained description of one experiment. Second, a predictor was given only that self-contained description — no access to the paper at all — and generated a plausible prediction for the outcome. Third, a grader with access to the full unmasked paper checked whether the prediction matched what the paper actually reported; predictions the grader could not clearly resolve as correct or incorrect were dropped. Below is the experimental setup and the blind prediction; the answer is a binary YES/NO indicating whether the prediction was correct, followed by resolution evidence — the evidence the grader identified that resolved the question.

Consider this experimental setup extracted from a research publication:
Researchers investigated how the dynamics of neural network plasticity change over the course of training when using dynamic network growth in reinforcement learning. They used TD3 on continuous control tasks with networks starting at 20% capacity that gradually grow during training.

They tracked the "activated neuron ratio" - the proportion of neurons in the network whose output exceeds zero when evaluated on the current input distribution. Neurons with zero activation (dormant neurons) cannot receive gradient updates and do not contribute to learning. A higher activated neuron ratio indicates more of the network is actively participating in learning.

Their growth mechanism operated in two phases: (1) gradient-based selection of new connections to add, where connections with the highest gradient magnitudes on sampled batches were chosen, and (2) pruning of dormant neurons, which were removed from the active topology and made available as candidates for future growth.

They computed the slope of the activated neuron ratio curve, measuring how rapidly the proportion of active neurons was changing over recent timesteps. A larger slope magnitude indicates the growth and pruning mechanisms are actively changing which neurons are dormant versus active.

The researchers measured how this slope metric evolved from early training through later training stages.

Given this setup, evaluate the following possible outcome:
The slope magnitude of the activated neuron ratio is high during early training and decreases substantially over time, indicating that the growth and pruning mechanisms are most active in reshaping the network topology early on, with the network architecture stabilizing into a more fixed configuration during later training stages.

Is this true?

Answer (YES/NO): YES